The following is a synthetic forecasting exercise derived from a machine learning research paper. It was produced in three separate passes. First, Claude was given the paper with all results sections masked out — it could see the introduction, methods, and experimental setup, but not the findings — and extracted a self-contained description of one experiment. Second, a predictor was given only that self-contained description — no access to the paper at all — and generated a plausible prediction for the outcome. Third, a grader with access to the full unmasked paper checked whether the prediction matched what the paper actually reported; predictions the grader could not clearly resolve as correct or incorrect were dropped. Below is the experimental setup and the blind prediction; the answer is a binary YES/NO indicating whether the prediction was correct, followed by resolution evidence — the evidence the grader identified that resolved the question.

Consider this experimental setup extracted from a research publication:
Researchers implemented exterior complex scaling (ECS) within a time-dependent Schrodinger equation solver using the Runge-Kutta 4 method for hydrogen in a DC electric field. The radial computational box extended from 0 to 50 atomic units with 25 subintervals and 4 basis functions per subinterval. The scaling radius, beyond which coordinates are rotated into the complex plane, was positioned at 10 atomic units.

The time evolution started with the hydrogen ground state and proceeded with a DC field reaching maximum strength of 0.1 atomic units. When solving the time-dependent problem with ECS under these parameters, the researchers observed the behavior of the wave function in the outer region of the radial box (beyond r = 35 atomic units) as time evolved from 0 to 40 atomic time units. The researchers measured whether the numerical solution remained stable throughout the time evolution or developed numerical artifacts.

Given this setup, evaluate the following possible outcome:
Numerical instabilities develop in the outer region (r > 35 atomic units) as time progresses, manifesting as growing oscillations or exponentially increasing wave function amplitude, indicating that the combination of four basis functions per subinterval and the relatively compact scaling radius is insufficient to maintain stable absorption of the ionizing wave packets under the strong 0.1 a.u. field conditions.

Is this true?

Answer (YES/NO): YES